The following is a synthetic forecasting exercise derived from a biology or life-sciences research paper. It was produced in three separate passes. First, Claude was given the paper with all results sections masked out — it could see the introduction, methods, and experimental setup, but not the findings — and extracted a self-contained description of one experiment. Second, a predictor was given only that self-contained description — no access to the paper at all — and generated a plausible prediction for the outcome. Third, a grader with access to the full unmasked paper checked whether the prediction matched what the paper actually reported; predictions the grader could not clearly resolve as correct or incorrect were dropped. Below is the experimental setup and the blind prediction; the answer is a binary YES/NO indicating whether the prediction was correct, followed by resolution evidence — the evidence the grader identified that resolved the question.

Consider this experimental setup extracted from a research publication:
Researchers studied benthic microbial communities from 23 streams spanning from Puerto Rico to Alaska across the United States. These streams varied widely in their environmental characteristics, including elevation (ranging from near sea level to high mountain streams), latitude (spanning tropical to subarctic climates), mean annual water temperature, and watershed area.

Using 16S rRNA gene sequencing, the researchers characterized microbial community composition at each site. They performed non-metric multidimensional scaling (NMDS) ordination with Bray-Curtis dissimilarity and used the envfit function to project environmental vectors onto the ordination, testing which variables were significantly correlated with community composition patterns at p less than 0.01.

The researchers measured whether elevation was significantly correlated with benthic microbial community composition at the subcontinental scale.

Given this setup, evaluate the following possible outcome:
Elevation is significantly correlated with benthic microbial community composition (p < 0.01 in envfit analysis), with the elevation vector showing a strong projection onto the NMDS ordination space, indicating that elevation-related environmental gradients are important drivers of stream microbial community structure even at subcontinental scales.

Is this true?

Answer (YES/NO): NO